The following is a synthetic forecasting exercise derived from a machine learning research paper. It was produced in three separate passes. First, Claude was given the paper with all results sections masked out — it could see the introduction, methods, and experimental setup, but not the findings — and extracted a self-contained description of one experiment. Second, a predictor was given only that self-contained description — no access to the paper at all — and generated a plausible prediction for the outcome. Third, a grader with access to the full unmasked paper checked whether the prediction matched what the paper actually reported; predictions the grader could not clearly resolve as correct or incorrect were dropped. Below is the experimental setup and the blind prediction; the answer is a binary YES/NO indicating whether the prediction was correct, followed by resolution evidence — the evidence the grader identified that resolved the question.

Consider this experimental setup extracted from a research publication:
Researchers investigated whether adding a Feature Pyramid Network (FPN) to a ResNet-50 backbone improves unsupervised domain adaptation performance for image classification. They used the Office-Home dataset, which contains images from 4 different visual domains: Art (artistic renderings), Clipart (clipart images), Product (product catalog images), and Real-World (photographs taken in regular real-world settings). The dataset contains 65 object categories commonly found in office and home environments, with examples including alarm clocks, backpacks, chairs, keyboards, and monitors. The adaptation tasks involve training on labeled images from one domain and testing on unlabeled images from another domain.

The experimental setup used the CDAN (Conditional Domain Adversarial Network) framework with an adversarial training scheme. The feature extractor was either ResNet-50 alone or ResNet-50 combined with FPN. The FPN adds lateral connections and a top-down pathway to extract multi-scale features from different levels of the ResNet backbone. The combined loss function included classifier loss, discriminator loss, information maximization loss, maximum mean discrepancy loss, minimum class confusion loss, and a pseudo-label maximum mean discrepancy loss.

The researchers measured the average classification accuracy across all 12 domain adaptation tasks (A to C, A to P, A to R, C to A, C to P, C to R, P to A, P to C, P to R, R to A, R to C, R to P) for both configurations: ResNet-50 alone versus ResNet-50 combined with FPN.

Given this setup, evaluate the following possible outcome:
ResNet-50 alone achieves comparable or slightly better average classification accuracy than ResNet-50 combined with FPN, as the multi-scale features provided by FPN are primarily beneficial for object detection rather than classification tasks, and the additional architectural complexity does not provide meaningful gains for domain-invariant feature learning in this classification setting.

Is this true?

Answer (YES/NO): NO